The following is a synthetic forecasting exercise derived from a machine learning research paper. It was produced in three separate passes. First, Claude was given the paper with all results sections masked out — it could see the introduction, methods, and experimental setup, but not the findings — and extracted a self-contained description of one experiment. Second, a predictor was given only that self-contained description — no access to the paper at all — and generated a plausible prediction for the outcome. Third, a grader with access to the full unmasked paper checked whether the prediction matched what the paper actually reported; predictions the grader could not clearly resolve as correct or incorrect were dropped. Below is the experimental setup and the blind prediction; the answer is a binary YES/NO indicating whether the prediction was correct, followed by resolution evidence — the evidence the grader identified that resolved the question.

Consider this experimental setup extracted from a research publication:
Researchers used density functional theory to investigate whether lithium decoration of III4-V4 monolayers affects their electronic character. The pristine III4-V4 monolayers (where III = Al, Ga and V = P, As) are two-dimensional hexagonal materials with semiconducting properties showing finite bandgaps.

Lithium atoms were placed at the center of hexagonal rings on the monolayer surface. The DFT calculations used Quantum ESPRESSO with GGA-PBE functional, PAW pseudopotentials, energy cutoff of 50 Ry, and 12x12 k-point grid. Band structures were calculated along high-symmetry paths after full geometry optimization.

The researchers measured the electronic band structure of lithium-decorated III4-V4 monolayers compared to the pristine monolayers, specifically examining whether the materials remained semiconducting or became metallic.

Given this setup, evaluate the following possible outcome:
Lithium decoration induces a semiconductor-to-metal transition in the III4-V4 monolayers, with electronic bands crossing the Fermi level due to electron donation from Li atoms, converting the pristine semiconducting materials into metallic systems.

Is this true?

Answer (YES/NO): YES